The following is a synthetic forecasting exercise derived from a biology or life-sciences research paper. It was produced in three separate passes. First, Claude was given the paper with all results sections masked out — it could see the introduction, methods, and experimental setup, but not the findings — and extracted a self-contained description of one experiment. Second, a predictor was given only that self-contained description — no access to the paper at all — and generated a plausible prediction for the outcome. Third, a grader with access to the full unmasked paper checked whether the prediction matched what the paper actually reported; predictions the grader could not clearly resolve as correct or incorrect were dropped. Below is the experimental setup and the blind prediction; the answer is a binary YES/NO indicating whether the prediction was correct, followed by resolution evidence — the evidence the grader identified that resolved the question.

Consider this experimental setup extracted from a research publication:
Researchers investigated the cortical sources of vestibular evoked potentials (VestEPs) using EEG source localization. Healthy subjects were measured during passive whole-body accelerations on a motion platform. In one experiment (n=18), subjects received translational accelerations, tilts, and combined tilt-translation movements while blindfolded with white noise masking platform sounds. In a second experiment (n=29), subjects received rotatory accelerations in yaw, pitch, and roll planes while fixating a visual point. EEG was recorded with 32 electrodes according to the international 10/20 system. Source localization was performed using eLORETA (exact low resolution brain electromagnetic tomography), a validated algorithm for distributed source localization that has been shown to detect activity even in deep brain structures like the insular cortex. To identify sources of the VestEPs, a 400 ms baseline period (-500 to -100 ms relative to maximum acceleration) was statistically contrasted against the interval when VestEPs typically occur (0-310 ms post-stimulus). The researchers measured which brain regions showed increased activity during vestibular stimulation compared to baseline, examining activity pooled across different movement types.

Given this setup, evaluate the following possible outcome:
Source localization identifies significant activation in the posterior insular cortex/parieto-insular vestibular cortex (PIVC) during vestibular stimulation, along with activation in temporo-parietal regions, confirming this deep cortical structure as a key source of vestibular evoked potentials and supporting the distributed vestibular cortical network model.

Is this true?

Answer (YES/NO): YES